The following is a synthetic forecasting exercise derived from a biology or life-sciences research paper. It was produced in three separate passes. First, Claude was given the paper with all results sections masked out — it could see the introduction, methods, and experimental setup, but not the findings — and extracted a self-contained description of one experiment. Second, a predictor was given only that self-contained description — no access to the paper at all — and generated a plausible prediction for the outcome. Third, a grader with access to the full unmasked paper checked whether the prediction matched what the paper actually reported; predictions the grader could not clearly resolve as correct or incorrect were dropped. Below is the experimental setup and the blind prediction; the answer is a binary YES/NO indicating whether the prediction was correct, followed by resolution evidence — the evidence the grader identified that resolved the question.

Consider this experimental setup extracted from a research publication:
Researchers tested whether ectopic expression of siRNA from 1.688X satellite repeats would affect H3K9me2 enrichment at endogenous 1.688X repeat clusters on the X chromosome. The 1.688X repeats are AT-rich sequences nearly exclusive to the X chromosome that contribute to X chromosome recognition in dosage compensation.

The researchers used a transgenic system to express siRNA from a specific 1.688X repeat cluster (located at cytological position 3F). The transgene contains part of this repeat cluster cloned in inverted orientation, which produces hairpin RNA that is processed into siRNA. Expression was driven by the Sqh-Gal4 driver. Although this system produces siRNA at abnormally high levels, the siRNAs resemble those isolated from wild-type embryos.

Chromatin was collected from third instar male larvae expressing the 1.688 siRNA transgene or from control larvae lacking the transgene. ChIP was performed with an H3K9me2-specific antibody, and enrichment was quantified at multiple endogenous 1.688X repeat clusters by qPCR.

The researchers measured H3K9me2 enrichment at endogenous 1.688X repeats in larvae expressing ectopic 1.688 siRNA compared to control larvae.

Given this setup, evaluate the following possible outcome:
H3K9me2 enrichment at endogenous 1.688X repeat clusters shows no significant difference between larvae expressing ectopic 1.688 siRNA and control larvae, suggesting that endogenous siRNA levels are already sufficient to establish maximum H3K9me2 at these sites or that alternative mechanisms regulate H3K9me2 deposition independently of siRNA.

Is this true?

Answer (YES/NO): NO